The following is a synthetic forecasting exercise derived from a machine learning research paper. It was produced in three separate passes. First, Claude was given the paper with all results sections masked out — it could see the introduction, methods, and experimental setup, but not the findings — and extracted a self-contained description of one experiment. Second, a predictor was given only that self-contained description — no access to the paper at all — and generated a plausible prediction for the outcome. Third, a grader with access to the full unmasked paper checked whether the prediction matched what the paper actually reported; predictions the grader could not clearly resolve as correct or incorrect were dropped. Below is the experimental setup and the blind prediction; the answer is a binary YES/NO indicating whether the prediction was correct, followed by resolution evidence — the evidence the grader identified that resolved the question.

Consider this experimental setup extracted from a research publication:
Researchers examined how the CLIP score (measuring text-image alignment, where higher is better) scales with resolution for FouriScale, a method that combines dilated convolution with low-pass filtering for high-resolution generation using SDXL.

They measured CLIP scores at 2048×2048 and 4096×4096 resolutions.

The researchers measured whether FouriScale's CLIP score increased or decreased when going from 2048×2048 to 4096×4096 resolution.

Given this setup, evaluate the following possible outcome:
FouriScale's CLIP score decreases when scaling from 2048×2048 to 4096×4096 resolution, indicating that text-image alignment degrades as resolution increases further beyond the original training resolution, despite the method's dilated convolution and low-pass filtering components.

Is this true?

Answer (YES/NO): YES